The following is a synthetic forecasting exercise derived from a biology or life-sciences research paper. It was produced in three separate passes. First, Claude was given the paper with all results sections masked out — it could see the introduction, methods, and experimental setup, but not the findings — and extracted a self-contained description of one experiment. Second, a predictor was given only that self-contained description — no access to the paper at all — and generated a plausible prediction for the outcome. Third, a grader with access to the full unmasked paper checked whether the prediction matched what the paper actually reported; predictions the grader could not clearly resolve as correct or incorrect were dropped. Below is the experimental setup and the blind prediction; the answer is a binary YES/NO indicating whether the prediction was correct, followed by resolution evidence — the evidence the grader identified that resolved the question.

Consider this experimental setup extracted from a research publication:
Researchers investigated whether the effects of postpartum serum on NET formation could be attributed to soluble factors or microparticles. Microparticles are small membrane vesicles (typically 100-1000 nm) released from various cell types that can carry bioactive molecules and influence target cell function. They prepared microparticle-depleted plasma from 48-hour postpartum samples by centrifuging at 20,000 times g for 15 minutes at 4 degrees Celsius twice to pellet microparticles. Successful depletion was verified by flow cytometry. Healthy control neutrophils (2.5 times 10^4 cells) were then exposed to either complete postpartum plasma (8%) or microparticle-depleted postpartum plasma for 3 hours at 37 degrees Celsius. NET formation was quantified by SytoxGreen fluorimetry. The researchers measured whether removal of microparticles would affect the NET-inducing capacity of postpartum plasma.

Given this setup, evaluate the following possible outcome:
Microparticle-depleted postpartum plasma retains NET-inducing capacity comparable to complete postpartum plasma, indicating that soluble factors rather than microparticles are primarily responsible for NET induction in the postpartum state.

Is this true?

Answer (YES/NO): NO